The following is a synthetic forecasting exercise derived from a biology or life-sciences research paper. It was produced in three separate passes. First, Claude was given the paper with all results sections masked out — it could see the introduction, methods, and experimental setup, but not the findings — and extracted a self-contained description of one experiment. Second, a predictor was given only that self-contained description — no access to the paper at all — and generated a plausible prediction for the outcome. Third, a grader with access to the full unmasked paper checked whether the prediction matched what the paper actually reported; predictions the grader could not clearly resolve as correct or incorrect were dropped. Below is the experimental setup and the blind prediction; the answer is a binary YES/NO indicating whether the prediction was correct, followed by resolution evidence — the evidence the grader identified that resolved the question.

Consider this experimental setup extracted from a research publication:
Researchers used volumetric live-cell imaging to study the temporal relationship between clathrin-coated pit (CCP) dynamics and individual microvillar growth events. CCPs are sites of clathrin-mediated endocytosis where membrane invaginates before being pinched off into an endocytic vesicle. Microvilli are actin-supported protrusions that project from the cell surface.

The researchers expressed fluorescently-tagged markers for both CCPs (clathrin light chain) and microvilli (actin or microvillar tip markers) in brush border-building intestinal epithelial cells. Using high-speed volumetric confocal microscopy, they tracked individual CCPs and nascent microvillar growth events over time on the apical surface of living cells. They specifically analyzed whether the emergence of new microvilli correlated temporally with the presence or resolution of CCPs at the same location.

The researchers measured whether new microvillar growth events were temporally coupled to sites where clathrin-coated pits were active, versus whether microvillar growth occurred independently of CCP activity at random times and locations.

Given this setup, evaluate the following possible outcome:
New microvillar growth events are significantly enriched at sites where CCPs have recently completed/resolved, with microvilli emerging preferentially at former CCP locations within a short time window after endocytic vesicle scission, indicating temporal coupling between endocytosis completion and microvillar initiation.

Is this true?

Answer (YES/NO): NO